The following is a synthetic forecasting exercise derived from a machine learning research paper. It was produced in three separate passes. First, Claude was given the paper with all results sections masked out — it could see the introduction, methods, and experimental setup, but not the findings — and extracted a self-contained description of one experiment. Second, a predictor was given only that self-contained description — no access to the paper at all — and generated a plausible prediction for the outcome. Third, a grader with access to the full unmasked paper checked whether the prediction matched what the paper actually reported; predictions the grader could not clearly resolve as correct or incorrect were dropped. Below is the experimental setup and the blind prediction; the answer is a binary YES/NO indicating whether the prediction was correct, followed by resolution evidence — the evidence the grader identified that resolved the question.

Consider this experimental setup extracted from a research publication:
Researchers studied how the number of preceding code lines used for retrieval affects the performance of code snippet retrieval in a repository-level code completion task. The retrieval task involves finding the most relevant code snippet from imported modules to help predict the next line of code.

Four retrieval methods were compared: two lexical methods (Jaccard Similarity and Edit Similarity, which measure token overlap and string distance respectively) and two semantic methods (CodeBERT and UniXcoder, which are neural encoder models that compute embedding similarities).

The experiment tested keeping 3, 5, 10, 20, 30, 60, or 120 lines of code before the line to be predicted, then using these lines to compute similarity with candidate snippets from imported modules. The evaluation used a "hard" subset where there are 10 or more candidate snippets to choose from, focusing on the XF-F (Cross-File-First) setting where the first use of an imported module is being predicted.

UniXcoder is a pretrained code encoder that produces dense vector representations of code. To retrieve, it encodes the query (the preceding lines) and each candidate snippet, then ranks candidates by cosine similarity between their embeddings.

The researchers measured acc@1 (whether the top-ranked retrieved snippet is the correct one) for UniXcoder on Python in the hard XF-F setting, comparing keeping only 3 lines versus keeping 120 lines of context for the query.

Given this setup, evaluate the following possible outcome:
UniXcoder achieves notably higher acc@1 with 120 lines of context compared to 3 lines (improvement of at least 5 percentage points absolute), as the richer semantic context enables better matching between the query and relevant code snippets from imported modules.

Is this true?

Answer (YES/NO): NO